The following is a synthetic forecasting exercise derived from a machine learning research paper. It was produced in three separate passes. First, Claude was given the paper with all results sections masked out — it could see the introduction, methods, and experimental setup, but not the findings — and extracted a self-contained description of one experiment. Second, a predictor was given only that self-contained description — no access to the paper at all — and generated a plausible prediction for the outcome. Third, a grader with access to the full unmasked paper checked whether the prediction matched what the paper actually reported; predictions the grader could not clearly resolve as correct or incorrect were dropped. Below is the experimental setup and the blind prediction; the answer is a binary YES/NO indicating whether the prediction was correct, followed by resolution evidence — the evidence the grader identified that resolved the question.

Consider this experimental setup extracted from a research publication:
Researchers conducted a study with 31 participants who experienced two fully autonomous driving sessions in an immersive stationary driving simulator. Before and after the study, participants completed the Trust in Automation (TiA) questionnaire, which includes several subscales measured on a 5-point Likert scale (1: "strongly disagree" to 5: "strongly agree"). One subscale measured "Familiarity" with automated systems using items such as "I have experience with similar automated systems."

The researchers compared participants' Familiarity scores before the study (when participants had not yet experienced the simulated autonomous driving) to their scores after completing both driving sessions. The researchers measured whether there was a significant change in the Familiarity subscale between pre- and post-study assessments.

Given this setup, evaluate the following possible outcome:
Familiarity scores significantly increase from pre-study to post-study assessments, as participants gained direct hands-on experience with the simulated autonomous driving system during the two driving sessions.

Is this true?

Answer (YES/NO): NO